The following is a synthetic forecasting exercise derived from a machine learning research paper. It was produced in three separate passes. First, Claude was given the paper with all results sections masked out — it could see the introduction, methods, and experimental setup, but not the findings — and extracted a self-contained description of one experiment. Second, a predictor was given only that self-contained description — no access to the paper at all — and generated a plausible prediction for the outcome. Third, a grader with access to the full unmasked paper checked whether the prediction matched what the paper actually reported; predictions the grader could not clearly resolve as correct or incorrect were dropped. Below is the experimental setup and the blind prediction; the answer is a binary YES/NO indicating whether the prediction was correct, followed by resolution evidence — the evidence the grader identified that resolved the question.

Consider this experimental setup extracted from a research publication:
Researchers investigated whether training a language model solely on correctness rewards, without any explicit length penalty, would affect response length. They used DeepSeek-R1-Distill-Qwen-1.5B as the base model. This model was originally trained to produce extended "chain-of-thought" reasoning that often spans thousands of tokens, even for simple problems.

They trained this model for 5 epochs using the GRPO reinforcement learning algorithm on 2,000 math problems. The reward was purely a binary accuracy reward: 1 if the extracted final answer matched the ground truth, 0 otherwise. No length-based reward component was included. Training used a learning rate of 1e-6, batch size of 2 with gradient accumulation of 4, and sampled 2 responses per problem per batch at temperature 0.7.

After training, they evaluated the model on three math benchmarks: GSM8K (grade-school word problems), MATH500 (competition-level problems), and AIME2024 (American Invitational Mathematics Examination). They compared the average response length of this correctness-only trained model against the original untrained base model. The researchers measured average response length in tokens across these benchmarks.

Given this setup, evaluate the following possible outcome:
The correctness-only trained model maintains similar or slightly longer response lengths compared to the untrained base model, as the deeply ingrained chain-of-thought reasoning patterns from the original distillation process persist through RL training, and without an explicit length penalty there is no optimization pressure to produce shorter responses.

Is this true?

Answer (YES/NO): NO